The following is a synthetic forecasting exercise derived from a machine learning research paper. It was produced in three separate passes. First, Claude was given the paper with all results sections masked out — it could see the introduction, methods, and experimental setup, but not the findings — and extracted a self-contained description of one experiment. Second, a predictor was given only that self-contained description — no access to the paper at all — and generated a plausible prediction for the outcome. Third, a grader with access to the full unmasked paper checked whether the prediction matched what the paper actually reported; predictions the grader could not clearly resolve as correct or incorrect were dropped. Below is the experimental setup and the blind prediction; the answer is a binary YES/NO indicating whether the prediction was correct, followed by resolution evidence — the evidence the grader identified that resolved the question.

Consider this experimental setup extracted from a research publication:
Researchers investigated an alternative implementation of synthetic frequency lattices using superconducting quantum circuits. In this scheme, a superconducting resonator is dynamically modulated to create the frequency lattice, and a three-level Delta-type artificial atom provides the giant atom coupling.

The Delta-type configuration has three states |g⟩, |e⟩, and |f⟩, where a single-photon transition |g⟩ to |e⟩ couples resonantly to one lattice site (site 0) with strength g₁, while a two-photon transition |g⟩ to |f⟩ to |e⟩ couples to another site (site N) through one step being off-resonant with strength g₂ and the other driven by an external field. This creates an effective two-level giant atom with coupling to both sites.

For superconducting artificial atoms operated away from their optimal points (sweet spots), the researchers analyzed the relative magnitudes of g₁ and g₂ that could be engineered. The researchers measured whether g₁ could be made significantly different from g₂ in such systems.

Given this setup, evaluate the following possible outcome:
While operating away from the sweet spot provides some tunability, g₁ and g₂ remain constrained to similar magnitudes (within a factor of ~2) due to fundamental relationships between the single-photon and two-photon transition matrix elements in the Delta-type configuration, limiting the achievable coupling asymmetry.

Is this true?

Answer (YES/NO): NO